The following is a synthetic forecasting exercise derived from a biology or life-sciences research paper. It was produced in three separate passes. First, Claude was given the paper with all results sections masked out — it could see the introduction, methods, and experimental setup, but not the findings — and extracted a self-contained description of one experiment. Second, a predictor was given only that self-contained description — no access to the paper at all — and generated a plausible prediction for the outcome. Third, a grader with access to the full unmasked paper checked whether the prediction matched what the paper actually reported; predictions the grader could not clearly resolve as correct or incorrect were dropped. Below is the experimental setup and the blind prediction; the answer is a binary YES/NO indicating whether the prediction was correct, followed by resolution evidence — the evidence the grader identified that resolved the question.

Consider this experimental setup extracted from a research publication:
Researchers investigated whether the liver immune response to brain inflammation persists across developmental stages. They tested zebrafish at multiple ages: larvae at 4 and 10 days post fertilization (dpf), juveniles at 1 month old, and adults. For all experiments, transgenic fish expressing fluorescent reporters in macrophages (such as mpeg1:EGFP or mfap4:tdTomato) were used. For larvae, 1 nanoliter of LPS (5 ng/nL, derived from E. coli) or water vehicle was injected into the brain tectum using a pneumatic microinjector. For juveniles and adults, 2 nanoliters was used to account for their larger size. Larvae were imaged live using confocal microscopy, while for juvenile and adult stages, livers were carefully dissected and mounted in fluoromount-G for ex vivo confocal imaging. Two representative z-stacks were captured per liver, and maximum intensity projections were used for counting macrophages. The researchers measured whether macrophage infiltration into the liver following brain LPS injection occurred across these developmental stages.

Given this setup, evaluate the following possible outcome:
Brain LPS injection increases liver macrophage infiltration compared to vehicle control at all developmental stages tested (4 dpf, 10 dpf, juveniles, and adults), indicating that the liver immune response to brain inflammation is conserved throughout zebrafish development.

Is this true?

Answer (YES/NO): YES